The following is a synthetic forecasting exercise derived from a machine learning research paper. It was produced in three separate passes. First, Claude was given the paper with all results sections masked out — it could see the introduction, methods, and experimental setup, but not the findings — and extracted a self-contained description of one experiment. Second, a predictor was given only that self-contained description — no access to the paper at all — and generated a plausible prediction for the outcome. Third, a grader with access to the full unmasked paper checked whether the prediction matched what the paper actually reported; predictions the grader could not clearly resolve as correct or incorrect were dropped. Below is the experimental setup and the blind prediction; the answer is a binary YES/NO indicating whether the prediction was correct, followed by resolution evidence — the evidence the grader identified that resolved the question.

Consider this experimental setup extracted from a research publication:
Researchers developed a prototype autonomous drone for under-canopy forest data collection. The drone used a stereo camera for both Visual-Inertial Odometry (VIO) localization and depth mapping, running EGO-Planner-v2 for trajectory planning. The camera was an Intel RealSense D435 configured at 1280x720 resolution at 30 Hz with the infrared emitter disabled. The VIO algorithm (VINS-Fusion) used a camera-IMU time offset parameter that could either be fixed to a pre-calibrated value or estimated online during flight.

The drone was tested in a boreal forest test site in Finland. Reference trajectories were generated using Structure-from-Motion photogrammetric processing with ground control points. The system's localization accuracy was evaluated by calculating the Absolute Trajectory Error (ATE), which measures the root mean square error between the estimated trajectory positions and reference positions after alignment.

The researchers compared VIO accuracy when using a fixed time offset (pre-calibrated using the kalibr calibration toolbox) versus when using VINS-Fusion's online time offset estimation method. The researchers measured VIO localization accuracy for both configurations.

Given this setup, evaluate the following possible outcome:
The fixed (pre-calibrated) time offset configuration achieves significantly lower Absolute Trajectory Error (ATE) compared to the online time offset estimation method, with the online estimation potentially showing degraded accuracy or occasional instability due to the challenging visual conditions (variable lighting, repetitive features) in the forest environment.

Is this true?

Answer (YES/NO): NO